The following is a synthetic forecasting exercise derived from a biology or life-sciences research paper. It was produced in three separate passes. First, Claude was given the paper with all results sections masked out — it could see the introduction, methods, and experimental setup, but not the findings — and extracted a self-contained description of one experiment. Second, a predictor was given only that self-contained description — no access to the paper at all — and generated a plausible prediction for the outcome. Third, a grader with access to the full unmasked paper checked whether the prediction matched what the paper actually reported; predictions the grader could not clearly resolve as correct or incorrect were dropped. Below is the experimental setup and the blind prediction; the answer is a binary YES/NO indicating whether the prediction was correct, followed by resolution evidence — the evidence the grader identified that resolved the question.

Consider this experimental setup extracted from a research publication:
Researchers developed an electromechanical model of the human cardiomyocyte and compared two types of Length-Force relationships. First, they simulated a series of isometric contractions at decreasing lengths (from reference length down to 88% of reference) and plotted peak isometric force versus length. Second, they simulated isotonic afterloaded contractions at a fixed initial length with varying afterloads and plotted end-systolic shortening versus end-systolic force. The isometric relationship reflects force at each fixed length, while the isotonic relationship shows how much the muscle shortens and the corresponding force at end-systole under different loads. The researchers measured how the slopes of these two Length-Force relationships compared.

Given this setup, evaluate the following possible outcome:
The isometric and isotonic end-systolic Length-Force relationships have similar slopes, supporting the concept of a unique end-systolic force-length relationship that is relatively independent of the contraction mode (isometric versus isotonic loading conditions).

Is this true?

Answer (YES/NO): NO